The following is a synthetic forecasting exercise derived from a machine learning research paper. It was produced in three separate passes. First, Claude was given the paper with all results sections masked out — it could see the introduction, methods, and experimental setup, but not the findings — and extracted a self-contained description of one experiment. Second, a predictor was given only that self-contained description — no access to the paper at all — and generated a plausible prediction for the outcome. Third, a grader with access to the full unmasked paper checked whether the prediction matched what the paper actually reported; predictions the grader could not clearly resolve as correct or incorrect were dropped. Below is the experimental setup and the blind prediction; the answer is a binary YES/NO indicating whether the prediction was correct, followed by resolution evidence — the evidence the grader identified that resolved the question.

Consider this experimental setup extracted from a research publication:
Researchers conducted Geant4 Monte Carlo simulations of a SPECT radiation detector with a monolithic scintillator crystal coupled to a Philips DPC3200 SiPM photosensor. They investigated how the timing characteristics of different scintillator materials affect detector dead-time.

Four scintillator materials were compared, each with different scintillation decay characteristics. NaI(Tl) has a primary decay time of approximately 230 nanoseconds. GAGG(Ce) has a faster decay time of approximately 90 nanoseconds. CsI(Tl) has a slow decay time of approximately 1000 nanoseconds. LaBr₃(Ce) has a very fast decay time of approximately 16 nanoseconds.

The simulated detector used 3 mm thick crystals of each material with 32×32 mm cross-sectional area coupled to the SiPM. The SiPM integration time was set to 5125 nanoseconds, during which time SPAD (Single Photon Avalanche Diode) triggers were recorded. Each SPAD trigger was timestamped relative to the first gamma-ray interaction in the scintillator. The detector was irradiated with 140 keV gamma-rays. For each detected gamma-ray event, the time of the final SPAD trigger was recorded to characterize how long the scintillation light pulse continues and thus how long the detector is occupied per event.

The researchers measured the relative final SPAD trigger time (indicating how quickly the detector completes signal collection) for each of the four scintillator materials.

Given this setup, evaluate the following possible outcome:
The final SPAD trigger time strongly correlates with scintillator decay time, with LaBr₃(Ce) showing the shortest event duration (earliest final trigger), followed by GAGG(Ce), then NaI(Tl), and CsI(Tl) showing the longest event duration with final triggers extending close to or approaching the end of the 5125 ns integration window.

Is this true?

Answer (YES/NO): NO